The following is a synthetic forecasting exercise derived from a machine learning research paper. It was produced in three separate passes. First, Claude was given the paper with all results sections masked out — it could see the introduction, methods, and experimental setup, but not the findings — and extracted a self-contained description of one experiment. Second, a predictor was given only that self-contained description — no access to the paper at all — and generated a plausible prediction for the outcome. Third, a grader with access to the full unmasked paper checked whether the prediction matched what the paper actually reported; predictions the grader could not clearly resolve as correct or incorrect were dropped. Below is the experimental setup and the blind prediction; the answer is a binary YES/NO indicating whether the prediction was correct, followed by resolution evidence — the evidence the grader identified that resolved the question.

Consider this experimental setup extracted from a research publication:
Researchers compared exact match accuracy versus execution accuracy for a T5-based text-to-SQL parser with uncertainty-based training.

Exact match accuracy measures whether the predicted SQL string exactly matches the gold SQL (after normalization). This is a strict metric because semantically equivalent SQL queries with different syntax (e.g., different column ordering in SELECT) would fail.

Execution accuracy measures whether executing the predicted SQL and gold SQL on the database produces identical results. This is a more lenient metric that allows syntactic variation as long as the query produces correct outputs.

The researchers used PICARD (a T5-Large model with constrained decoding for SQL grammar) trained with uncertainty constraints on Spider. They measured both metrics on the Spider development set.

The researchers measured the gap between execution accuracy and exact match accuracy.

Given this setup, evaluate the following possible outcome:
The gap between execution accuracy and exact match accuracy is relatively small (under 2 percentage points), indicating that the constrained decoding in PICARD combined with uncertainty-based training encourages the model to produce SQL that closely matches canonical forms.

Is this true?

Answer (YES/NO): NO